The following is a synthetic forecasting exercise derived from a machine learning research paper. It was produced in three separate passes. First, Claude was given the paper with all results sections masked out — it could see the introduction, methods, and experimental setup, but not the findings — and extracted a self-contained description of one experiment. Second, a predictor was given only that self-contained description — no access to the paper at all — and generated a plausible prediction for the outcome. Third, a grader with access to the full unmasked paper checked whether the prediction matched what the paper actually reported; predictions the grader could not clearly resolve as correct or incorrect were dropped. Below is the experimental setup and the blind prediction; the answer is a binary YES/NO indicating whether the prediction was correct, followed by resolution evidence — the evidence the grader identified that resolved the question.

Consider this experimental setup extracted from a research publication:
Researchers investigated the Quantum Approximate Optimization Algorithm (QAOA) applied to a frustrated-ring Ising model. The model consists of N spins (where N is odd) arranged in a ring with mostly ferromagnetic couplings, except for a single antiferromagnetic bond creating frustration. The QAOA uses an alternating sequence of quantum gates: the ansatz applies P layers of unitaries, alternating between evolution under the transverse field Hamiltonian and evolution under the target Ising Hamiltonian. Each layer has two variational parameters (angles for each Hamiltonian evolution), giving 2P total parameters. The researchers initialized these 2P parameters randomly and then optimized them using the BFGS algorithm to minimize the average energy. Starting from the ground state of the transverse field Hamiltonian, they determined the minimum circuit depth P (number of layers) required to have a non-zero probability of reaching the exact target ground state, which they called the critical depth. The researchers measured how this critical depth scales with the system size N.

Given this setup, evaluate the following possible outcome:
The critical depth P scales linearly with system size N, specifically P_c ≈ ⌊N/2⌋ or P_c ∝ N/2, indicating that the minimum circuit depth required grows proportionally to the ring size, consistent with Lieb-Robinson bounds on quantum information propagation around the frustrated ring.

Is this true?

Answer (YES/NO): NO